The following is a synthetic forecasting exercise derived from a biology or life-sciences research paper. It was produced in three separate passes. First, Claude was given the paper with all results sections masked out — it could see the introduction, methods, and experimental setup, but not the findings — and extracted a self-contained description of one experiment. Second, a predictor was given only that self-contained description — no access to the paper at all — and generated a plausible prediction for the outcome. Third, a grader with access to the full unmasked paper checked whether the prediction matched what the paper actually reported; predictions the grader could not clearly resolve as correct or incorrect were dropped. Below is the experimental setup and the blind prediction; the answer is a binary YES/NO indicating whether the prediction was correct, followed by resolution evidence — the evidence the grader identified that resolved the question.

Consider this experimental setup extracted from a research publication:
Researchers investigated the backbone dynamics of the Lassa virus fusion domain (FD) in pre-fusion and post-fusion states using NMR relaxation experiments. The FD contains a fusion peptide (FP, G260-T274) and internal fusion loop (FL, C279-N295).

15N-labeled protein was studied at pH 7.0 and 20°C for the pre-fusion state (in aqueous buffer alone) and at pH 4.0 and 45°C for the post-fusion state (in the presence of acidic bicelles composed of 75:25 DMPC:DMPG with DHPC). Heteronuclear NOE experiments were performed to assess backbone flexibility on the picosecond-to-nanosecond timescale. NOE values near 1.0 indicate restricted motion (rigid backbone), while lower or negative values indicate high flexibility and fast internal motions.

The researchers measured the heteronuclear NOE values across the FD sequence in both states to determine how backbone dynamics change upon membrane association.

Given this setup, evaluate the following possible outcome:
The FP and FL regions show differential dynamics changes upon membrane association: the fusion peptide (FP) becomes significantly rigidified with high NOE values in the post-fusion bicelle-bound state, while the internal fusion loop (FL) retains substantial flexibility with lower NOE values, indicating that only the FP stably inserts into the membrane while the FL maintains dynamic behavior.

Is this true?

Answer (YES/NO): NO